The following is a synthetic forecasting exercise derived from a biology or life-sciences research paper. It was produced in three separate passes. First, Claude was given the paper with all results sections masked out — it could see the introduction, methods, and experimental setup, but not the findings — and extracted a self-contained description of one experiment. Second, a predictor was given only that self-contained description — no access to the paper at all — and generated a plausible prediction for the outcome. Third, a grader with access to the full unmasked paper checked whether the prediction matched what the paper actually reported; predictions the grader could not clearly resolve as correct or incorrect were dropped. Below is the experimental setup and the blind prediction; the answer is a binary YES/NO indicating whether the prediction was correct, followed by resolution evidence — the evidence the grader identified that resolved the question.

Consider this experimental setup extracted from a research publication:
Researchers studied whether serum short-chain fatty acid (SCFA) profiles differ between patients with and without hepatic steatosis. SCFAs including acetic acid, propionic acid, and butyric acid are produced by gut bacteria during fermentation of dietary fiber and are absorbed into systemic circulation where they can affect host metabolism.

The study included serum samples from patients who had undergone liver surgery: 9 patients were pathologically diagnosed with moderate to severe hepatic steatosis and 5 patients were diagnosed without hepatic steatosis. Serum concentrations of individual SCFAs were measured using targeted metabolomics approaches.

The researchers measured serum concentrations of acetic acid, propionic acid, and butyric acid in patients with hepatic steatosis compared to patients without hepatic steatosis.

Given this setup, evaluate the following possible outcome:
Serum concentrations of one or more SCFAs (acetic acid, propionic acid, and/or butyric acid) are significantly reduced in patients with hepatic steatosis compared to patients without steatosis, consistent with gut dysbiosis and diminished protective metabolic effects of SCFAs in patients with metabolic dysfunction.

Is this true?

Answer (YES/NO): YES